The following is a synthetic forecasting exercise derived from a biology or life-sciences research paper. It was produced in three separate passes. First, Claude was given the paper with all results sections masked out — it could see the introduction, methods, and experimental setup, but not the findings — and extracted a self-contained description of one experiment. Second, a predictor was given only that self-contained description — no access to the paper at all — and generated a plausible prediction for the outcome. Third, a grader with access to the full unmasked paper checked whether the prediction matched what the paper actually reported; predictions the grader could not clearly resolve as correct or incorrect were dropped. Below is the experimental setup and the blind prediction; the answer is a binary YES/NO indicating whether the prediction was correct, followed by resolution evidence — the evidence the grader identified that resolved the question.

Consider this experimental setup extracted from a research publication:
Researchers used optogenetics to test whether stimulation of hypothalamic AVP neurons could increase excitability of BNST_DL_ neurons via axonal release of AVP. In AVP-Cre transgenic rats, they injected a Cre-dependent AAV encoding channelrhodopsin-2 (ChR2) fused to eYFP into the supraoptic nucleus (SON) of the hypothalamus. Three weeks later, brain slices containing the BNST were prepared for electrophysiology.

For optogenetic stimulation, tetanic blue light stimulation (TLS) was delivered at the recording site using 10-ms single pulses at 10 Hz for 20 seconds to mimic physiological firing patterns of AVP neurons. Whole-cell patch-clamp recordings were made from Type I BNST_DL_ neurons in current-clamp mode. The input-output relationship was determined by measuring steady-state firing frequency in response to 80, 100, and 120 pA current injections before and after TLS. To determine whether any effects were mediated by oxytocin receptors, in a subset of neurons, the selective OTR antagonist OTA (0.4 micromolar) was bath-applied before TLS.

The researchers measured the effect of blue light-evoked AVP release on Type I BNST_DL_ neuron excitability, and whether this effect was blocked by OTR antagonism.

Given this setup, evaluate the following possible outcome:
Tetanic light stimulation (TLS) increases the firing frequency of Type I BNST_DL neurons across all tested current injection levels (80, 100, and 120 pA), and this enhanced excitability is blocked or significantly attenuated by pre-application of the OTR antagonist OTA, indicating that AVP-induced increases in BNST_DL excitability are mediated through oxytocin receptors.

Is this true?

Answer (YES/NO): NO